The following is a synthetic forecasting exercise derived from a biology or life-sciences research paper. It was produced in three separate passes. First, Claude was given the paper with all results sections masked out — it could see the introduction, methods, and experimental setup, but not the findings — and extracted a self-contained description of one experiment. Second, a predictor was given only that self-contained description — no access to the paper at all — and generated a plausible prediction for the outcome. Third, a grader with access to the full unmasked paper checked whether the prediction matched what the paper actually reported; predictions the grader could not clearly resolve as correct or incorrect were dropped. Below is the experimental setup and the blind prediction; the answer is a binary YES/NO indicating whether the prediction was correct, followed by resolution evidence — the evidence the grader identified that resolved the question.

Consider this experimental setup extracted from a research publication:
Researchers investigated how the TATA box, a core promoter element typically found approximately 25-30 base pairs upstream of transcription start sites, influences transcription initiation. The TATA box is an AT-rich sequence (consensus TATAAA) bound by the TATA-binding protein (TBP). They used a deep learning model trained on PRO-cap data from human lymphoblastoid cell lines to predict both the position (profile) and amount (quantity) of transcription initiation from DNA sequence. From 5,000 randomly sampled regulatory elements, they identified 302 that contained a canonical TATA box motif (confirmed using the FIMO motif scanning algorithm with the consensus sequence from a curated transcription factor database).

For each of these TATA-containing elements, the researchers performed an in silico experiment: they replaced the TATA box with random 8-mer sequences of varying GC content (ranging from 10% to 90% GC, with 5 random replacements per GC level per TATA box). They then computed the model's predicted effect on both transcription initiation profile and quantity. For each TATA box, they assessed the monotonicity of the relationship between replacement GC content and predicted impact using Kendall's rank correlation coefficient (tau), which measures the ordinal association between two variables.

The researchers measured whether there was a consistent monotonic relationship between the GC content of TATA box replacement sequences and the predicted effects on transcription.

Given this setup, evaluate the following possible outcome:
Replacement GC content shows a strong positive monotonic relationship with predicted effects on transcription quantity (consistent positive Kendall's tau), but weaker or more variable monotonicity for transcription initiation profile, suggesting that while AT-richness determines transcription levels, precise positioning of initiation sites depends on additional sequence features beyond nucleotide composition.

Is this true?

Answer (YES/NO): NO